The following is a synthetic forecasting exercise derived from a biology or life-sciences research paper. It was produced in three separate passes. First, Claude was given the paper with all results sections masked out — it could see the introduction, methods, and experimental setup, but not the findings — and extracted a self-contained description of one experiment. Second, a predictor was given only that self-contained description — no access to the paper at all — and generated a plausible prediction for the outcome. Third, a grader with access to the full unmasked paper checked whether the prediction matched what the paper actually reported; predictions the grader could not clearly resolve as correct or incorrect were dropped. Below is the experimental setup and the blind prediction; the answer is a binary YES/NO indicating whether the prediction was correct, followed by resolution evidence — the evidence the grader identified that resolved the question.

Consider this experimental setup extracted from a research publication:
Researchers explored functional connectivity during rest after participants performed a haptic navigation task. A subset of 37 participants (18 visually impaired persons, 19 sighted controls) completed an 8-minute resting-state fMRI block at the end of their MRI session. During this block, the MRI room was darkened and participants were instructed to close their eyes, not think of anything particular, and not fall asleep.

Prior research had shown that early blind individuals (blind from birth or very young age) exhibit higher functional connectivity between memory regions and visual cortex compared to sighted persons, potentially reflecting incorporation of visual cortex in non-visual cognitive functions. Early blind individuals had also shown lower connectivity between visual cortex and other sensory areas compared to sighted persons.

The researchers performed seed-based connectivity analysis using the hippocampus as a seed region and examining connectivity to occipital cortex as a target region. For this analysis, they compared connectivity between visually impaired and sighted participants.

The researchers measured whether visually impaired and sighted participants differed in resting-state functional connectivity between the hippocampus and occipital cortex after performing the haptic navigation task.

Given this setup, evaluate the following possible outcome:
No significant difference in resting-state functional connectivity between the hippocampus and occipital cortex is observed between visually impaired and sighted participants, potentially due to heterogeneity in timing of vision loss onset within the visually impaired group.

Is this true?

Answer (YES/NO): YES